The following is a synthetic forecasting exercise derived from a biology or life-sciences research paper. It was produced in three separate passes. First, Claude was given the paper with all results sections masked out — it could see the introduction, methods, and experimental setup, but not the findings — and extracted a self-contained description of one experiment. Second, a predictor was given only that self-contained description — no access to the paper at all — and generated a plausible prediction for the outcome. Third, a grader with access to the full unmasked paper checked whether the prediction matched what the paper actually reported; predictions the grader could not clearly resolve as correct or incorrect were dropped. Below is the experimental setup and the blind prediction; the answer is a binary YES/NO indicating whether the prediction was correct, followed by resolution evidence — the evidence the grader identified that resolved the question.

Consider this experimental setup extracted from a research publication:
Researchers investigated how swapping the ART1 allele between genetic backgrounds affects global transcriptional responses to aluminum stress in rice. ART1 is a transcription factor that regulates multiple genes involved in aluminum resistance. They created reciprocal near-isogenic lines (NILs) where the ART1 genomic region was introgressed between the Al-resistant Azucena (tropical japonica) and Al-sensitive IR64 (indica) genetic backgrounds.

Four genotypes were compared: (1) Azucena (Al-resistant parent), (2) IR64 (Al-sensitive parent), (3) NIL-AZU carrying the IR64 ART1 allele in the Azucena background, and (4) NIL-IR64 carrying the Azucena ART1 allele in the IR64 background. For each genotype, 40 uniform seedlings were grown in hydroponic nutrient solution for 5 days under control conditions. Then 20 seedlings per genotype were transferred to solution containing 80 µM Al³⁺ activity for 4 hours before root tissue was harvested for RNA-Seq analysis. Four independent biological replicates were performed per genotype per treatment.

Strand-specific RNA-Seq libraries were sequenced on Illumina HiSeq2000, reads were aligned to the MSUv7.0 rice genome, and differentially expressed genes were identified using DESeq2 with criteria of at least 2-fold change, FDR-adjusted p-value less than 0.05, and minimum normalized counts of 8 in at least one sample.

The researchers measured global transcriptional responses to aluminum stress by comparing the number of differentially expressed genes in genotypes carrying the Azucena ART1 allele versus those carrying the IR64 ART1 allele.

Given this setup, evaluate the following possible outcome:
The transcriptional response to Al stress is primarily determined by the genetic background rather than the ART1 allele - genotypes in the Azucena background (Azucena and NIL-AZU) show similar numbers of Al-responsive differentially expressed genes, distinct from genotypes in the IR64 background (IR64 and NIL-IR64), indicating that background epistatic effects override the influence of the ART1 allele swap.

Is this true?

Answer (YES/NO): NO